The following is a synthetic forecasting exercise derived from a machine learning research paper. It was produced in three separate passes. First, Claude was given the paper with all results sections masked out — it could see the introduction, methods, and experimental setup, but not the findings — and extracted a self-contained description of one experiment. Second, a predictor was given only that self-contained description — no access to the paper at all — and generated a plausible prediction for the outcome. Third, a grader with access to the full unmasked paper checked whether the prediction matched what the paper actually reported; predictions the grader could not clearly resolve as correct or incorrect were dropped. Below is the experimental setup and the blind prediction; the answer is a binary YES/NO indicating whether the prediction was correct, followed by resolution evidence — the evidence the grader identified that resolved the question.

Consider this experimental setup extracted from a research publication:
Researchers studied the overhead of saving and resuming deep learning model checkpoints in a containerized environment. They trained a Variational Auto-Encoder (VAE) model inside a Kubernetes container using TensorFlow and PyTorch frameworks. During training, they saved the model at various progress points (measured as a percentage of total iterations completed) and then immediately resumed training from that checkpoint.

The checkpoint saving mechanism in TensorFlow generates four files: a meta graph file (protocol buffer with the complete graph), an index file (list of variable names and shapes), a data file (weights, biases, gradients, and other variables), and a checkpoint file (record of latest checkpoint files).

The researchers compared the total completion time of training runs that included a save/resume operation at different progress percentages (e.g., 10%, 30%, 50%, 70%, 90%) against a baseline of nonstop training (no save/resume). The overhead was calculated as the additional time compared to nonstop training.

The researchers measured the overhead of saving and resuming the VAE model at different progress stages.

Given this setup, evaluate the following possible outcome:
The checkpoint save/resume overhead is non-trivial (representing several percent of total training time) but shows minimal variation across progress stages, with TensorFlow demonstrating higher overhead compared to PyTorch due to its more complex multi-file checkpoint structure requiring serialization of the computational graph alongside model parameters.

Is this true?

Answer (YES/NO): NO